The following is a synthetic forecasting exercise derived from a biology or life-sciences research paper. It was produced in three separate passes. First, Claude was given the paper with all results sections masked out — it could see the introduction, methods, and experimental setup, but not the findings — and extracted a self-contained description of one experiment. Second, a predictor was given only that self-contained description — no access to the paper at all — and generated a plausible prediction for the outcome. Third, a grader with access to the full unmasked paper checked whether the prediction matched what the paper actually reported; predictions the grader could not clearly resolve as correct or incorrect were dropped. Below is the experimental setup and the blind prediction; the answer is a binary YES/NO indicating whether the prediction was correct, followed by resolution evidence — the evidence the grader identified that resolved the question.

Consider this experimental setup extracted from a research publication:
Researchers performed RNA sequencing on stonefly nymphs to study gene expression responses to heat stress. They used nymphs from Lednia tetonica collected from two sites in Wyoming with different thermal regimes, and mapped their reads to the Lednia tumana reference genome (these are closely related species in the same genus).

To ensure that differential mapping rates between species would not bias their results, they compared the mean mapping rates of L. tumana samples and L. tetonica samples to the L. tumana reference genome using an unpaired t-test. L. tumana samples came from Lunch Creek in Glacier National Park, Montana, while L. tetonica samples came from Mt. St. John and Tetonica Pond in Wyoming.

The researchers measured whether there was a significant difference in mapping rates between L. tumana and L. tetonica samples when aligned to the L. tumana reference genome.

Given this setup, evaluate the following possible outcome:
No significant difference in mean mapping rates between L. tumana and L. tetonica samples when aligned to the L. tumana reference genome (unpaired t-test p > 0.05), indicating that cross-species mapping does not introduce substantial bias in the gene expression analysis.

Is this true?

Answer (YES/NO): NO